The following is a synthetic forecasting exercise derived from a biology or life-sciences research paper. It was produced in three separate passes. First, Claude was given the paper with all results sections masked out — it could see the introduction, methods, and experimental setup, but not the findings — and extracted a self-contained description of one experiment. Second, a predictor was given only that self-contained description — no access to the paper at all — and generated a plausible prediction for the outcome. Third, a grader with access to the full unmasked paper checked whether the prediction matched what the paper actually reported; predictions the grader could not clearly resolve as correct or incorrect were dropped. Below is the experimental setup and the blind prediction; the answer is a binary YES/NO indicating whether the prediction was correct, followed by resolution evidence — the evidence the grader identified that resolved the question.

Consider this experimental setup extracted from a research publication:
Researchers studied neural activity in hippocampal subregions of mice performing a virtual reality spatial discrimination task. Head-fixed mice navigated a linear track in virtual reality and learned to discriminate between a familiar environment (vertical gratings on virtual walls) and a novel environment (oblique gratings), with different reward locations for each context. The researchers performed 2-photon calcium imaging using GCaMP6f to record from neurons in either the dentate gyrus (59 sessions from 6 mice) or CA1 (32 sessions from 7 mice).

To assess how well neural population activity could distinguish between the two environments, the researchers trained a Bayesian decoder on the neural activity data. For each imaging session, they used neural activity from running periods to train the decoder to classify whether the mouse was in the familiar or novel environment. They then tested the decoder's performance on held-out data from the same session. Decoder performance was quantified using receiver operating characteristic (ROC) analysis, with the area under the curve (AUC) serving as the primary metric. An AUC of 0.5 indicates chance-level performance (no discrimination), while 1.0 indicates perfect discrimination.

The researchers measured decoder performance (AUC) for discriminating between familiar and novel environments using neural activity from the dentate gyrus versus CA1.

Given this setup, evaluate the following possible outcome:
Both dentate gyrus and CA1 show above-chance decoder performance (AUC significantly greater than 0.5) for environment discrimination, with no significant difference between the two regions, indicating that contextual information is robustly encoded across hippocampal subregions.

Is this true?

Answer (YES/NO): NO